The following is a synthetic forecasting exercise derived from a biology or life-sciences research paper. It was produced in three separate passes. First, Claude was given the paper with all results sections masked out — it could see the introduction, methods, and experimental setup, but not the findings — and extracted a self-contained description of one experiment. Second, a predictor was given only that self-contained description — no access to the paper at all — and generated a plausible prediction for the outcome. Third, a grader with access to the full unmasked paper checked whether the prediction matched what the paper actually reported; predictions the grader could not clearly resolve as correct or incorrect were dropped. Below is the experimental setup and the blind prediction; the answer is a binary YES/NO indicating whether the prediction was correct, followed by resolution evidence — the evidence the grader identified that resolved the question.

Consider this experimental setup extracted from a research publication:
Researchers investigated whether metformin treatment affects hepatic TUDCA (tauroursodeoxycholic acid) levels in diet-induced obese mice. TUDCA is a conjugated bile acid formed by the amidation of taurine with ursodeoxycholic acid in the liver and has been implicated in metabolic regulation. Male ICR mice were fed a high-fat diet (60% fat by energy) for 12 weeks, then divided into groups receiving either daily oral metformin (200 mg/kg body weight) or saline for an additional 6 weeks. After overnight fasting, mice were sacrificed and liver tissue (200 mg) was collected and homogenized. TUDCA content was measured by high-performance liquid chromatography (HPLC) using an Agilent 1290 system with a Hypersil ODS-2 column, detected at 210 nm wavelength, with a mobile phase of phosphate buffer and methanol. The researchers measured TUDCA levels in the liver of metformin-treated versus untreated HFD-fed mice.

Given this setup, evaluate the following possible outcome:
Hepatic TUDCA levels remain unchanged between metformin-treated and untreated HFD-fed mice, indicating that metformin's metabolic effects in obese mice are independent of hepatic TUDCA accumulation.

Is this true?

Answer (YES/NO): NO